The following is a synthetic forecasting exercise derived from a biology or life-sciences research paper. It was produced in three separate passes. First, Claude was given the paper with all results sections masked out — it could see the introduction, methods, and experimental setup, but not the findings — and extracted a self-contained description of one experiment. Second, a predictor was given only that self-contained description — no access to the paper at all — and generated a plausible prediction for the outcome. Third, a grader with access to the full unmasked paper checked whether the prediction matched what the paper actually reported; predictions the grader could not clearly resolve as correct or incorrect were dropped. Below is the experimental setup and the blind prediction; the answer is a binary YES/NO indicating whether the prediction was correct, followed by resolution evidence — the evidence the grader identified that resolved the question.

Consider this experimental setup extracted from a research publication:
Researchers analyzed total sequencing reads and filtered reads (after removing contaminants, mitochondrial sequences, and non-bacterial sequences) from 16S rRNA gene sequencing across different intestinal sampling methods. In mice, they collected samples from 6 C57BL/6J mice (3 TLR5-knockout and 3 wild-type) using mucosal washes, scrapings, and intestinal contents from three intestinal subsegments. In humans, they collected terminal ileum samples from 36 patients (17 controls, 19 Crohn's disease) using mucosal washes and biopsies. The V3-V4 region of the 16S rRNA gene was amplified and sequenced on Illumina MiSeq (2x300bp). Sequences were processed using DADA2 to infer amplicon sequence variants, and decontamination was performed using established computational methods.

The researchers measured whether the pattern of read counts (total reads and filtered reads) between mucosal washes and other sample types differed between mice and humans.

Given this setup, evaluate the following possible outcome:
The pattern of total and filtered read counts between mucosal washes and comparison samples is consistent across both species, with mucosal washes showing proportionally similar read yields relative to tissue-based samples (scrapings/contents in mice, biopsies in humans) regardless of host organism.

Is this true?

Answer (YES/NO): NO